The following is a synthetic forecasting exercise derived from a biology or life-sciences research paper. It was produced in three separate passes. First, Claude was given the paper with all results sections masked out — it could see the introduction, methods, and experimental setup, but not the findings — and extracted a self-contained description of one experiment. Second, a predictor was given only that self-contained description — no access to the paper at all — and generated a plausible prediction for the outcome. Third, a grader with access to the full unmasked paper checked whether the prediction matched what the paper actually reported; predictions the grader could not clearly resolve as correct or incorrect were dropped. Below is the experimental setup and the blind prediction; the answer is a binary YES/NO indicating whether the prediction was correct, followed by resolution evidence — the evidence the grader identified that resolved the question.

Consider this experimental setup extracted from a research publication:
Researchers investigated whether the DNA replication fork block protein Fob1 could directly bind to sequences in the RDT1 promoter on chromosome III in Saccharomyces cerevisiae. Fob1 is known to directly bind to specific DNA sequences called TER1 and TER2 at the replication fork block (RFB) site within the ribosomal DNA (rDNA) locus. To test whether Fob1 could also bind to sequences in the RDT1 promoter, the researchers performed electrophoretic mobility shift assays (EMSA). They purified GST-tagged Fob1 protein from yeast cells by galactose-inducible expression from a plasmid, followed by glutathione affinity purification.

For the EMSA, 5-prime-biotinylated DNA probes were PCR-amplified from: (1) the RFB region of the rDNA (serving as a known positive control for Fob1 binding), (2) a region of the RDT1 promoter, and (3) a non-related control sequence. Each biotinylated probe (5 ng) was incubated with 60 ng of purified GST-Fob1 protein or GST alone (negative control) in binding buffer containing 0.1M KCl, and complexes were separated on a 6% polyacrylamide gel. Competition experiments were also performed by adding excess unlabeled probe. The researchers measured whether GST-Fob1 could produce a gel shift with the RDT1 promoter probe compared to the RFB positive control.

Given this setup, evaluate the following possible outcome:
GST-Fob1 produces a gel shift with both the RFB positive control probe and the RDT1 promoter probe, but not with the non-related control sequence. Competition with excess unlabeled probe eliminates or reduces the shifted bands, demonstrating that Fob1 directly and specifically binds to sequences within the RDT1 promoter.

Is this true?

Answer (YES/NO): YES